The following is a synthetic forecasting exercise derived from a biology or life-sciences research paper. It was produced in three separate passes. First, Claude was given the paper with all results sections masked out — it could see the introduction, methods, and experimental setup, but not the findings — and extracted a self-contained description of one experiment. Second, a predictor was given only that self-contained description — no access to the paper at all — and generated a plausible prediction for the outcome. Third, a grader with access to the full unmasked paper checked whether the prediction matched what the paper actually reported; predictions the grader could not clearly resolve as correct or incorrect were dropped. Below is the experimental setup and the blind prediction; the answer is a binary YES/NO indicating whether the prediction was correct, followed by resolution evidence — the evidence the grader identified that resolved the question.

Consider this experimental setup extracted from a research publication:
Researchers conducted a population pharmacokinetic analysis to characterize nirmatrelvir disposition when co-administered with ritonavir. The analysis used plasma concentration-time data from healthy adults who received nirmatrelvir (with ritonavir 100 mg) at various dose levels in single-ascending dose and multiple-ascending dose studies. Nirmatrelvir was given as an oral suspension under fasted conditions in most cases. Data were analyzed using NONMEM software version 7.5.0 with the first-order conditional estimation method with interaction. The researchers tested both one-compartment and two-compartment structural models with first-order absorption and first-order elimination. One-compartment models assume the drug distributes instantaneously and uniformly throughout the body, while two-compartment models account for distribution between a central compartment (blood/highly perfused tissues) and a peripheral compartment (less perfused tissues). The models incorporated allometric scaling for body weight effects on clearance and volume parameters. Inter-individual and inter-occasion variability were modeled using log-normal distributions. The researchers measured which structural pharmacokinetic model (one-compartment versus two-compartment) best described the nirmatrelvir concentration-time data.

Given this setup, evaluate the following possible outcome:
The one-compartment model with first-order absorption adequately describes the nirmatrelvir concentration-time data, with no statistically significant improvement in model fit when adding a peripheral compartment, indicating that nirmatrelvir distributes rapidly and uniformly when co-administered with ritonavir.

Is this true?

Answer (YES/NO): NO